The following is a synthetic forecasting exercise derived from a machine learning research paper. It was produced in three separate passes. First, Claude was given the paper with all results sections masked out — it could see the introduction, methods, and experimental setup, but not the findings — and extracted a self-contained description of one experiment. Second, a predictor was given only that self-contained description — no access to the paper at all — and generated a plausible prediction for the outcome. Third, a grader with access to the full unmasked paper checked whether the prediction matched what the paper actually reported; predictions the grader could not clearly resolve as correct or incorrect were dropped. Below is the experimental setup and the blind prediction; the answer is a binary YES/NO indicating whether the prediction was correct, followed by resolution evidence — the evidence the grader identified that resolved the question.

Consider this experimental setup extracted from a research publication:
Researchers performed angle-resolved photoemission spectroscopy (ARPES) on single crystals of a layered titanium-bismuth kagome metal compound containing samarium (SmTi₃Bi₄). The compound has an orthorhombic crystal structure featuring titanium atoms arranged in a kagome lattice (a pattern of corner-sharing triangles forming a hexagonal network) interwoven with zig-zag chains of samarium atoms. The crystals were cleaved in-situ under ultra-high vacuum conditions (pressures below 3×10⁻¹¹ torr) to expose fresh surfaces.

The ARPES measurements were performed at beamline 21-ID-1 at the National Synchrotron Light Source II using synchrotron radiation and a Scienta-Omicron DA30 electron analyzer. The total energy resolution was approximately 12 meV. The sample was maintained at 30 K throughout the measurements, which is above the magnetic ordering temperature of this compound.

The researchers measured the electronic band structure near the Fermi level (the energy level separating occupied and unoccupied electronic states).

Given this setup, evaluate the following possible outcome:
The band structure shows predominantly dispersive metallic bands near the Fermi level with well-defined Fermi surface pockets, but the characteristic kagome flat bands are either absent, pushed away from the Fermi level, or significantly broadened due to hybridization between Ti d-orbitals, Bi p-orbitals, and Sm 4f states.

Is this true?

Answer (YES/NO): NO